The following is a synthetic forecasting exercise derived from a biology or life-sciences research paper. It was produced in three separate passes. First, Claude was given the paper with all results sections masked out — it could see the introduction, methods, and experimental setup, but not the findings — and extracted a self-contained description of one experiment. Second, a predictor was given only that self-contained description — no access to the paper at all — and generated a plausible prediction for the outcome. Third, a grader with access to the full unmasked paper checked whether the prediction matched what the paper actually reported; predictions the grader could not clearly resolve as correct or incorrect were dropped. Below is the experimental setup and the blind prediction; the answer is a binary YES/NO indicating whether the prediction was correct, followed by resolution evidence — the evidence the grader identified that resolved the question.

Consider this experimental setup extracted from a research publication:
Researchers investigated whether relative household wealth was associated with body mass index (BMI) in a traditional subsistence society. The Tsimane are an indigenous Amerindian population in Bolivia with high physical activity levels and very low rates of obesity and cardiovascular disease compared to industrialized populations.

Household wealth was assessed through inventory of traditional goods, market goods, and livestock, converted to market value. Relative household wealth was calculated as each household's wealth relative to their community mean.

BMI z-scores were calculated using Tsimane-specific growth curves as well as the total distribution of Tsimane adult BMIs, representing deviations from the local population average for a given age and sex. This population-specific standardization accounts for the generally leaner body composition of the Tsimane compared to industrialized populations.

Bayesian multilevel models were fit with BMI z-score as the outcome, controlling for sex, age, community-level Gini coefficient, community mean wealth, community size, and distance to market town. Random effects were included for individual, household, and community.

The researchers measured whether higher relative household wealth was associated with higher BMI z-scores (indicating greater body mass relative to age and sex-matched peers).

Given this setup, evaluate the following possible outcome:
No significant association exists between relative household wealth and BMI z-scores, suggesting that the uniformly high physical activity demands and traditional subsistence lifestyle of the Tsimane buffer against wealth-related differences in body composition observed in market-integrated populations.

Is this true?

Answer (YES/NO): YES